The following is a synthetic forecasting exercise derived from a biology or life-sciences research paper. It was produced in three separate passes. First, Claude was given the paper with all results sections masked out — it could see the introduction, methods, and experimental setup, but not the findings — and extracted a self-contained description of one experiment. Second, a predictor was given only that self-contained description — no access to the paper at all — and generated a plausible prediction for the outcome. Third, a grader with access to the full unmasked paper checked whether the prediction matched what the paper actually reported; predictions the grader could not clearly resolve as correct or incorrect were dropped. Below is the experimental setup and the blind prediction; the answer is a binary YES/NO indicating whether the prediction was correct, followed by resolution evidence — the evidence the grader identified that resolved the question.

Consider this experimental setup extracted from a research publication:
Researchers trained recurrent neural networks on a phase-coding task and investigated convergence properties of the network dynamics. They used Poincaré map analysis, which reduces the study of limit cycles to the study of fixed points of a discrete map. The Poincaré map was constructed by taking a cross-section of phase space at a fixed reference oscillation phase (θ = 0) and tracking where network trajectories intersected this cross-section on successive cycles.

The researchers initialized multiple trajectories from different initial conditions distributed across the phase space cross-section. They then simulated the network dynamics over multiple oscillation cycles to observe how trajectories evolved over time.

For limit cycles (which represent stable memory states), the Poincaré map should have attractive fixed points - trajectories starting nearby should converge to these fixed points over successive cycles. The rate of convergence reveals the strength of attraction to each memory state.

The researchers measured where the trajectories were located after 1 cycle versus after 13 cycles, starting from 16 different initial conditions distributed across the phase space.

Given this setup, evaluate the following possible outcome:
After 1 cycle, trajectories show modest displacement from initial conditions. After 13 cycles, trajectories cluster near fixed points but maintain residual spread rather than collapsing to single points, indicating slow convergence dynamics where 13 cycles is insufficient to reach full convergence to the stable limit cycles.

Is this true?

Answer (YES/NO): NO